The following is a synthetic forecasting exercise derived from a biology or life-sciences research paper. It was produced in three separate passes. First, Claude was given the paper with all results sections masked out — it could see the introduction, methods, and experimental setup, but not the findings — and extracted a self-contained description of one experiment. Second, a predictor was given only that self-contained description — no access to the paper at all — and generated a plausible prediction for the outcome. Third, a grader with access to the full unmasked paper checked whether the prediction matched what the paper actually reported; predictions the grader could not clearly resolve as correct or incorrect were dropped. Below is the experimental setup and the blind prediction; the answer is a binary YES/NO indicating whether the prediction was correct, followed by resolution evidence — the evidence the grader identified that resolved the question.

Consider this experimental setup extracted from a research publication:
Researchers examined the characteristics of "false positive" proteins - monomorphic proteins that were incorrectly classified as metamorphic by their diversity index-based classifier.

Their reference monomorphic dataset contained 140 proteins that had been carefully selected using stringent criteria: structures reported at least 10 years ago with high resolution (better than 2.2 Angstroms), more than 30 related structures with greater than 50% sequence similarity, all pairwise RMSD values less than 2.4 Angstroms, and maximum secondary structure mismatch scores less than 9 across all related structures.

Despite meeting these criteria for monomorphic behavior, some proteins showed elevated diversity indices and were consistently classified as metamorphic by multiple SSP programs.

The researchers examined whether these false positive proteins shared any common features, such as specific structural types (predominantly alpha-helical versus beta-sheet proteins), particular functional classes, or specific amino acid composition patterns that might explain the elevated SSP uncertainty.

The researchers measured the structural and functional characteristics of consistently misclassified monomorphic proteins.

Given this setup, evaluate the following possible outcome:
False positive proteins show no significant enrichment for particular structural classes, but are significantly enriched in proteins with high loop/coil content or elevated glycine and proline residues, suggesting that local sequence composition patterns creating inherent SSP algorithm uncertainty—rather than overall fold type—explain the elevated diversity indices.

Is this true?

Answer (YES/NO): NO